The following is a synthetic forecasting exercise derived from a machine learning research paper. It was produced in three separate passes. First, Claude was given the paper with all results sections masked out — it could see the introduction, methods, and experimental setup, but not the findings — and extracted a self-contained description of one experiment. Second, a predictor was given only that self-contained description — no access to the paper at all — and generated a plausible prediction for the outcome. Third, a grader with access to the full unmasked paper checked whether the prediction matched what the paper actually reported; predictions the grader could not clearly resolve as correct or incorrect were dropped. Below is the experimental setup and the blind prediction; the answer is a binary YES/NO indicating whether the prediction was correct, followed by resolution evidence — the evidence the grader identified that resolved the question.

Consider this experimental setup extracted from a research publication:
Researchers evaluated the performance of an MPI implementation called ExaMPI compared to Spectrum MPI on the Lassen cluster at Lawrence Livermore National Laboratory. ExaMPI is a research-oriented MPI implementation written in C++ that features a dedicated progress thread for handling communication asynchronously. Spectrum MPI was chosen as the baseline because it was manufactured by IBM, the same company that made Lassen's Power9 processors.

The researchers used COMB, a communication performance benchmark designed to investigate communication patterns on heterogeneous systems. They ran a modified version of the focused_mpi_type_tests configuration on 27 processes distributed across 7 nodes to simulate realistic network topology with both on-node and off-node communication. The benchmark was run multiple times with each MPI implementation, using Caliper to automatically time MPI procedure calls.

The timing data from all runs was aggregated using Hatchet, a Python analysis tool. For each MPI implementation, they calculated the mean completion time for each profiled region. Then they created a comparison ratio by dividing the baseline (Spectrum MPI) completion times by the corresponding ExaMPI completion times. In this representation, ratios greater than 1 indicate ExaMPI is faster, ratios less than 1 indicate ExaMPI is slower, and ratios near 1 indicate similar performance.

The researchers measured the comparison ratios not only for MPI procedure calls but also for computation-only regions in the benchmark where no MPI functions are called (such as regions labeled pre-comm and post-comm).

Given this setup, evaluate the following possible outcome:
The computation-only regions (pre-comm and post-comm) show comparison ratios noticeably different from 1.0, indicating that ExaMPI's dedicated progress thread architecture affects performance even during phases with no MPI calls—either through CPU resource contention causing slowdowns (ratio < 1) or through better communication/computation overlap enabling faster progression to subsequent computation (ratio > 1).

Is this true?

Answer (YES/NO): NO